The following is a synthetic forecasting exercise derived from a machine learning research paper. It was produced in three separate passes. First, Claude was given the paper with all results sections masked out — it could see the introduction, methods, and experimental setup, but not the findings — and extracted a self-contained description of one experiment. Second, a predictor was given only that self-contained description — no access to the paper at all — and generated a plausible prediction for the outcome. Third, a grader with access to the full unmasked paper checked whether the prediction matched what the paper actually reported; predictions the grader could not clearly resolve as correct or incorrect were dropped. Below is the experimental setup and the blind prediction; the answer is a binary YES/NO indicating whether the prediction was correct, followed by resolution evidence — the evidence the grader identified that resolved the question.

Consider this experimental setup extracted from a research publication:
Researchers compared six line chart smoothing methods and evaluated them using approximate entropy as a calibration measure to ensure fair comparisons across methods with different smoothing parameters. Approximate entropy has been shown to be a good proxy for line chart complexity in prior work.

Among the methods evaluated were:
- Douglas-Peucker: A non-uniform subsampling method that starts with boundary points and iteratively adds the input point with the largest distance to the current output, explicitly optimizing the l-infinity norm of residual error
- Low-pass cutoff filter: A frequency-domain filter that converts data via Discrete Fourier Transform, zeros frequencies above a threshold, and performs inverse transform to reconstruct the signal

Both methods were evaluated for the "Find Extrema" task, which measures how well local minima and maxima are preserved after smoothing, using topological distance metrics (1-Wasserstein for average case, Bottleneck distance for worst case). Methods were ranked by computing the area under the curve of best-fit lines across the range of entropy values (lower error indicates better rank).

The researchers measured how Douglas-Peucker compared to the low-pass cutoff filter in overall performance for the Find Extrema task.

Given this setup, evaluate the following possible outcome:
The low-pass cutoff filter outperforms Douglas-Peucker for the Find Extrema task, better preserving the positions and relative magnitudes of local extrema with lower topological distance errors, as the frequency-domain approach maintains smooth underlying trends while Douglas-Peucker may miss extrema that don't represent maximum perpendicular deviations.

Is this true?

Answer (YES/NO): NO